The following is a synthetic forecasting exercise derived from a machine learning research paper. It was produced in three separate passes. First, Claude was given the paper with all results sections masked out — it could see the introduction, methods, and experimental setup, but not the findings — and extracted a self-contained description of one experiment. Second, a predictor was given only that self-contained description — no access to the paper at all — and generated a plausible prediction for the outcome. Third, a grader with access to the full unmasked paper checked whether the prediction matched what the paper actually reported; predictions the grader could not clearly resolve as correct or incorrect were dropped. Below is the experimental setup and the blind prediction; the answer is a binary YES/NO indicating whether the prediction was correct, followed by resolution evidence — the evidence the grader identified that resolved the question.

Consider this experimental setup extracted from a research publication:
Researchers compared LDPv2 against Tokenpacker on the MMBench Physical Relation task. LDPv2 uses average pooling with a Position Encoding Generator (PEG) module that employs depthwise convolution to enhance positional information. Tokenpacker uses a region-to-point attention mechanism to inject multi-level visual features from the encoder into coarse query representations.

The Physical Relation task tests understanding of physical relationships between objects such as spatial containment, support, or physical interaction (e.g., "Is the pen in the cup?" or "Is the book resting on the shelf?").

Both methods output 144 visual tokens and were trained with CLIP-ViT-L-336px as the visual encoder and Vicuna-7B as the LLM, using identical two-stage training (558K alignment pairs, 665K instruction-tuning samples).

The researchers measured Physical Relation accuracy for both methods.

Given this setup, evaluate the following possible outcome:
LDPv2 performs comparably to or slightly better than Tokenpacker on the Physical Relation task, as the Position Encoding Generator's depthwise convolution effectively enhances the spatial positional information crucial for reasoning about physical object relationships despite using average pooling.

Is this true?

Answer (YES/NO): NO